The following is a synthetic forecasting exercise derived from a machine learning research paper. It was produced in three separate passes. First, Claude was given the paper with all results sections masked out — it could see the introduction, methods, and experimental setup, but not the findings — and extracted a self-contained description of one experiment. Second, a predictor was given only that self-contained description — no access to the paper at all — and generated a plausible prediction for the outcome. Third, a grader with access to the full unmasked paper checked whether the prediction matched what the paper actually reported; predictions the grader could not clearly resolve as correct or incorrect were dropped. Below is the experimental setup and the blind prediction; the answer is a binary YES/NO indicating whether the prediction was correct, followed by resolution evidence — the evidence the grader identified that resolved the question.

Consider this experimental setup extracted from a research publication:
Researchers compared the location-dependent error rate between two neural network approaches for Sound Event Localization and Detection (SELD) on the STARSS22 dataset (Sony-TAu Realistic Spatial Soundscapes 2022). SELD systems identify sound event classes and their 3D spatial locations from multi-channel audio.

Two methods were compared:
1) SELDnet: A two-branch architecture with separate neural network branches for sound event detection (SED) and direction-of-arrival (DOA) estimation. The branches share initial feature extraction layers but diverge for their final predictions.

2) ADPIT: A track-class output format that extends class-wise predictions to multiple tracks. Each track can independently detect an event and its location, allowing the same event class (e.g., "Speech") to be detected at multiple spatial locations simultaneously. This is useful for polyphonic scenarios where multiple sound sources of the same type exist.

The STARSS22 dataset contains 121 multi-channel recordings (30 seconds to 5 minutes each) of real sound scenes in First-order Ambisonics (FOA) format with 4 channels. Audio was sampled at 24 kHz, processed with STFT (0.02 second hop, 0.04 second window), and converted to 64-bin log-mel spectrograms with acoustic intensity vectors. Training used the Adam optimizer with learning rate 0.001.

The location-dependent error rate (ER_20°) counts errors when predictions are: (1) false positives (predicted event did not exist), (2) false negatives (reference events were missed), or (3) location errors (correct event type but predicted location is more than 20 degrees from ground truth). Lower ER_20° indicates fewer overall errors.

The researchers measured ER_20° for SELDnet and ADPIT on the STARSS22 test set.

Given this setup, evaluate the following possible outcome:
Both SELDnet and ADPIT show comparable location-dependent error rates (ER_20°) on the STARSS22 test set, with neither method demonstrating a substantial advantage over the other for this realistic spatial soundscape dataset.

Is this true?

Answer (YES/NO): NO